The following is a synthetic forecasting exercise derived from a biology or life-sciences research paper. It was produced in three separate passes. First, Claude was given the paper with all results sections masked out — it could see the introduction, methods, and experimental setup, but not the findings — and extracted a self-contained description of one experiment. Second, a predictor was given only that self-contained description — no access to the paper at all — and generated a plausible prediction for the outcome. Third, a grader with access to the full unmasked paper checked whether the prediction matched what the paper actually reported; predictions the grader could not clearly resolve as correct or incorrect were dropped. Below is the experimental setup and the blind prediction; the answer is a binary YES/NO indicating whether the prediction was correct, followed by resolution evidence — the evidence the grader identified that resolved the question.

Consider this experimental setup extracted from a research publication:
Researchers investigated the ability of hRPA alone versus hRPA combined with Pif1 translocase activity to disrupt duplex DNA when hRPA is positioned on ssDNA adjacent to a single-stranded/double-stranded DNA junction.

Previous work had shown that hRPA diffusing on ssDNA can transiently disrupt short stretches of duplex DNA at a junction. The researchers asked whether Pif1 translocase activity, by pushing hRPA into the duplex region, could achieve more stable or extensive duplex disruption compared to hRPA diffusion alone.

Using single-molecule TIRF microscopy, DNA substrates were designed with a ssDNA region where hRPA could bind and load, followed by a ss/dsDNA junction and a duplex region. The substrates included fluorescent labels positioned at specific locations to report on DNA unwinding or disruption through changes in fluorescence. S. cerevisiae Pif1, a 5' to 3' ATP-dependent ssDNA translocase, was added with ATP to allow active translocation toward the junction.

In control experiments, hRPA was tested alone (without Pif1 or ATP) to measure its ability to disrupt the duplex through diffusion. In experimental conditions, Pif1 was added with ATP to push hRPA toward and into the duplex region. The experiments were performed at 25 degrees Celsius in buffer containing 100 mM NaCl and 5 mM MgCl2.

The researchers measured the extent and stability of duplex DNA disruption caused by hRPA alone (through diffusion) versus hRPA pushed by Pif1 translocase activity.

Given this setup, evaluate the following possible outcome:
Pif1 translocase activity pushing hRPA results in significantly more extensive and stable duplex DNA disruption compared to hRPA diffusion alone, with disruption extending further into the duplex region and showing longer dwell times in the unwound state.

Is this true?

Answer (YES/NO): YES